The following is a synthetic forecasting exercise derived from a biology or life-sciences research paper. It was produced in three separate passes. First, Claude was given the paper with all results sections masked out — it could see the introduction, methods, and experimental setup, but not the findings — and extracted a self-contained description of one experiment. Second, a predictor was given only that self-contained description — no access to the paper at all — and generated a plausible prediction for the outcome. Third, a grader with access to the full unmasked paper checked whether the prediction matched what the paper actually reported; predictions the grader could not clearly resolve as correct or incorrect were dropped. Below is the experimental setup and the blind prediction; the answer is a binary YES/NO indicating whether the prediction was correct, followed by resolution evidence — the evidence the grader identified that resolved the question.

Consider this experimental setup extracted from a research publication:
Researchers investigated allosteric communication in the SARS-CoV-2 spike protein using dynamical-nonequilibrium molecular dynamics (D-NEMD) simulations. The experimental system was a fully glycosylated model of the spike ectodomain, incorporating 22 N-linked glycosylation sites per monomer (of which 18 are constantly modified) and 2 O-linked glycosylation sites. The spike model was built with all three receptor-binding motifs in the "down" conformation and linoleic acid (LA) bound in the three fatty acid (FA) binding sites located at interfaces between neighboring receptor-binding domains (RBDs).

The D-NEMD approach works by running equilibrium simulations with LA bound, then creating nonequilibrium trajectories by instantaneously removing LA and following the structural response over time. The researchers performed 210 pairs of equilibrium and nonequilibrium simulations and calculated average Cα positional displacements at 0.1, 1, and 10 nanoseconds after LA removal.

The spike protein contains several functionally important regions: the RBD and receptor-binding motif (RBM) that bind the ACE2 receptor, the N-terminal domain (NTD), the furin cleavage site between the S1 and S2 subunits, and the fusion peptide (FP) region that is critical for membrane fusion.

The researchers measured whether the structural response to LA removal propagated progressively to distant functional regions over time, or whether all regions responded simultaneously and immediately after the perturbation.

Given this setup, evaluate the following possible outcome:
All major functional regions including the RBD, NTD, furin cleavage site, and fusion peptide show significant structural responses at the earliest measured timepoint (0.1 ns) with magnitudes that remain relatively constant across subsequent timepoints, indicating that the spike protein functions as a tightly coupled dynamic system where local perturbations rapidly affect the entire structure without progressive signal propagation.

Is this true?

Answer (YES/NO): NO